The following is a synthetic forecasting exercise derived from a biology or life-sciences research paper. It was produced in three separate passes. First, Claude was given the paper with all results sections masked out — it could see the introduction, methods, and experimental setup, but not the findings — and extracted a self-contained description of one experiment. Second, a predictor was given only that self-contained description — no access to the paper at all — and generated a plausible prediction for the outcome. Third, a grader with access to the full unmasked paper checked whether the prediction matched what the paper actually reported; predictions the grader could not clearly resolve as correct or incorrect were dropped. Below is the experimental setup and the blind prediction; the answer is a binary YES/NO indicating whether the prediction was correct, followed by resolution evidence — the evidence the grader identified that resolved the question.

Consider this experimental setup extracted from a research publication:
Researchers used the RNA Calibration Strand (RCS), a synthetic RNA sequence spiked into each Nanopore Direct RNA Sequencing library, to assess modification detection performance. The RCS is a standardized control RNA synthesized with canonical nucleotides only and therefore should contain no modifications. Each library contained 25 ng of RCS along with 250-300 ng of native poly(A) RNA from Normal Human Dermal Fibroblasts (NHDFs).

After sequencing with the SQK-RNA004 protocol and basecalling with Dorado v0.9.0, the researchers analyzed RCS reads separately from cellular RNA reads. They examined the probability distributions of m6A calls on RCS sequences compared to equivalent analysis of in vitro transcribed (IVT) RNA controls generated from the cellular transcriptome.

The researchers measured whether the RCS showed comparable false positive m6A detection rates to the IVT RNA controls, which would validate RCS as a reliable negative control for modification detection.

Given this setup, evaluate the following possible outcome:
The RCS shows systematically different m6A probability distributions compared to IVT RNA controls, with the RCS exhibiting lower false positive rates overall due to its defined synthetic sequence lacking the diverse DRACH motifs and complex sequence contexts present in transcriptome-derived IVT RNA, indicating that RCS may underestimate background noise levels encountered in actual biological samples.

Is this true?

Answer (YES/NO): NO